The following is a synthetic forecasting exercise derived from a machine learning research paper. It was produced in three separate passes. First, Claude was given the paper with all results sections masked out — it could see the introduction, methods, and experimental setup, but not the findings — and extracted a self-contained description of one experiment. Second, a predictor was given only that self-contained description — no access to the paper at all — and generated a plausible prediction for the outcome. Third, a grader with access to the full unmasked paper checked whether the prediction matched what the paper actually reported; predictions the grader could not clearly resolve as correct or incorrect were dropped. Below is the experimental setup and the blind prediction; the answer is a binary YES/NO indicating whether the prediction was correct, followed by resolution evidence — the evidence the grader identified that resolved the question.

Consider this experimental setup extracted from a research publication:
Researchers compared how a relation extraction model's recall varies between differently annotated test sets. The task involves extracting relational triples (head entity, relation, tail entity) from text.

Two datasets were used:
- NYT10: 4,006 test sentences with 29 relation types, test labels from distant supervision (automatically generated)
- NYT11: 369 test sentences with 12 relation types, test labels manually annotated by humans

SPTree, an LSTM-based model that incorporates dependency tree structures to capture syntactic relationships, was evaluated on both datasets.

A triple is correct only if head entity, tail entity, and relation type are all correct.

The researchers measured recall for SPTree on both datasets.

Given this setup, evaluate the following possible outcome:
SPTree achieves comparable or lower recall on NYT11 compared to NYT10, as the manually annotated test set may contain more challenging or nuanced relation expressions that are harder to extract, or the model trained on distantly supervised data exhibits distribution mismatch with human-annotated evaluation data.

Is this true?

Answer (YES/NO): YES